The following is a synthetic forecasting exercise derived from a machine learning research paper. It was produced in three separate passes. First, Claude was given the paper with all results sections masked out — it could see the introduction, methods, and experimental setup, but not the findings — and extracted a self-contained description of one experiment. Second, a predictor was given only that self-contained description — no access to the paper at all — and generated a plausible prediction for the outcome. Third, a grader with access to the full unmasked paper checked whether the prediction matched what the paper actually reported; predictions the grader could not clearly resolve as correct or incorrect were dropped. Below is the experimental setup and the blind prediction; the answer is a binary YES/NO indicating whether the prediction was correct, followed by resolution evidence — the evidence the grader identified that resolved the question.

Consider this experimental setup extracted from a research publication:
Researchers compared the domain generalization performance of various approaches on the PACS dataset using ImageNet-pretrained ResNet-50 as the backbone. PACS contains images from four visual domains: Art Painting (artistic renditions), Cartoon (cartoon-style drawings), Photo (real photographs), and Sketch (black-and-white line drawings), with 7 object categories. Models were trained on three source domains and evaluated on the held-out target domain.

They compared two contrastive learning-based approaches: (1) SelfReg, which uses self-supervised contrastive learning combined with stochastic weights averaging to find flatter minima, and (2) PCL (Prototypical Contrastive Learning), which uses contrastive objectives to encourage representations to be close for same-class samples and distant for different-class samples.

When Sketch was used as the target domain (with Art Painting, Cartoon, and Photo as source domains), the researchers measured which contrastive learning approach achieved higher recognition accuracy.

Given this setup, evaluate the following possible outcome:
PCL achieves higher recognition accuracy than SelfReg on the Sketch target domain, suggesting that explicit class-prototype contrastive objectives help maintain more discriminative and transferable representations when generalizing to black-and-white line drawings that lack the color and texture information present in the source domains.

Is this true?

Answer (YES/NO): YES